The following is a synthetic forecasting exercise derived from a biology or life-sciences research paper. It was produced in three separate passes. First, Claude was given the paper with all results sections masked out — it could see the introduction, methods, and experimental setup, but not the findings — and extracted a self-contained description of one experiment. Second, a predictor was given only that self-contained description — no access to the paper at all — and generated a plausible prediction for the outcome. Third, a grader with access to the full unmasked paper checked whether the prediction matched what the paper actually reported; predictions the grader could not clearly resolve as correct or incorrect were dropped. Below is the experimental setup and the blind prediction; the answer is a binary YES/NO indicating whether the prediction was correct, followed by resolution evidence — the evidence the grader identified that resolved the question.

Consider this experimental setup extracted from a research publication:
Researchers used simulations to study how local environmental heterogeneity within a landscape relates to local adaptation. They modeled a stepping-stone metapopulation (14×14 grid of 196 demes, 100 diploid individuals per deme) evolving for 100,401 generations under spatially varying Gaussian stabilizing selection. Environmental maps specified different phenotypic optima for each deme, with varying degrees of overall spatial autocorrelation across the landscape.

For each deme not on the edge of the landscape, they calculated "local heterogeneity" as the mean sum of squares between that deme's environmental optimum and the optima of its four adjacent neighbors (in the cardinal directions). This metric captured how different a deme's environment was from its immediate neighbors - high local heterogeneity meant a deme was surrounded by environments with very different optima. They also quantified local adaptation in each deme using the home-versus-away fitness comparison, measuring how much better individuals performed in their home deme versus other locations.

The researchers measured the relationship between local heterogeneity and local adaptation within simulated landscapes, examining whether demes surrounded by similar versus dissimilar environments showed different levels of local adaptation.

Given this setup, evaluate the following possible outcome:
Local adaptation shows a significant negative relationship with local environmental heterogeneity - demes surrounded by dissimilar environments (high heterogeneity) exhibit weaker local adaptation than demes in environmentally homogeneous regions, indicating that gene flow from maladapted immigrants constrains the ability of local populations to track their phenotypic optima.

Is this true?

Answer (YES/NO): YES